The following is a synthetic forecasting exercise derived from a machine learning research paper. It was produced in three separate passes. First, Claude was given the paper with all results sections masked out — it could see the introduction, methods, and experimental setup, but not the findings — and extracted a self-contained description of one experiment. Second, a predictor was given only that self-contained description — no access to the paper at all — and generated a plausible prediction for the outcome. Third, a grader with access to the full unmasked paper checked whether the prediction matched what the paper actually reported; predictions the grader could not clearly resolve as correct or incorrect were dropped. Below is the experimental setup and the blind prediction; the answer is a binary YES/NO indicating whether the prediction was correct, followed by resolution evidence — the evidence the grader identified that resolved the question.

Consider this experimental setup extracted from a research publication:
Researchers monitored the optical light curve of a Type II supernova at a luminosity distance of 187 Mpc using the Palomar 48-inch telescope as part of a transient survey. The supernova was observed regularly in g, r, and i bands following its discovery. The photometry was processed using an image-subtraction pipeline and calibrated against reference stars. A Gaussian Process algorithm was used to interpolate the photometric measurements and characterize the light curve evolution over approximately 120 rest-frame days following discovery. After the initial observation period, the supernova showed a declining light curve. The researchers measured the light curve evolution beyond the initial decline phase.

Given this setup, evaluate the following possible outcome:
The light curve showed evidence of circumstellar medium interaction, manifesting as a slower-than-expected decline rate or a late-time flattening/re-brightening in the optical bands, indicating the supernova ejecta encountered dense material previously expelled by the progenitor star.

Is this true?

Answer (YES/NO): NO